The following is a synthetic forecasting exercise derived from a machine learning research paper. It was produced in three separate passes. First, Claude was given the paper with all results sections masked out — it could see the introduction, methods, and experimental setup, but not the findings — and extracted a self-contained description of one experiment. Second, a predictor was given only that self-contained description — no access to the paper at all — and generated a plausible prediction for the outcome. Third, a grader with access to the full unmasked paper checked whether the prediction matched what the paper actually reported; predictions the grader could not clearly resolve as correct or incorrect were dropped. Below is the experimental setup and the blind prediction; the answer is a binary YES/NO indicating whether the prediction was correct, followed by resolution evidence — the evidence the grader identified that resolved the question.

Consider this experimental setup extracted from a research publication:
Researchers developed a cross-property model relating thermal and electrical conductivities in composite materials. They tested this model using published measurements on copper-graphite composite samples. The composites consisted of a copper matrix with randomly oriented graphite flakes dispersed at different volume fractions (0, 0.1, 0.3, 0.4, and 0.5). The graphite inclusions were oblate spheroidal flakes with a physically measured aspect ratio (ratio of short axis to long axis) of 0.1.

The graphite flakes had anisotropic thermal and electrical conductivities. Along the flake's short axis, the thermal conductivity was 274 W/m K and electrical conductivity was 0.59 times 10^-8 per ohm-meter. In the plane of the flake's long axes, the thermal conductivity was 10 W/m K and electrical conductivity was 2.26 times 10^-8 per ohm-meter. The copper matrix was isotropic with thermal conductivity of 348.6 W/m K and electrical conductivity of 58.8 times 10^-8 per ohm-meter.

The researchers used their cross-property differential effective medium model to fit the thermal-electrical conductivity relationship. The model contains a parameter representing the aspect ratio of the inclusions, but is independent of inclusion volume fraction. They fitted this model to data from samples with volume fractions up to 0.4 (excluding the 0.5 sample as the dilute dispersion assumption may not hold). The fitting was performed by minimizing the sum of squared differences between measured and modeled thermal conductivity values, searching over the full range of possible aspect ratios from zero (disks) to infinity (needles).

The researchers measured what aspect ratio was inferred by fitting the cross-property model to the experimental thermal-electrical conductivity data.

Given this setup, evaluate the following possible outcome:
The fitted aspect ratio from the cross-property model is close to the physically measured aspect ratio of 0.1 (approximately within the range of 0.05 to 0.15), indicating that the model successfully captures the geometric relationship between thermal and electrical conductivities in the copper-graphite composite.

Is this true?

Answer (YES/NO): YES